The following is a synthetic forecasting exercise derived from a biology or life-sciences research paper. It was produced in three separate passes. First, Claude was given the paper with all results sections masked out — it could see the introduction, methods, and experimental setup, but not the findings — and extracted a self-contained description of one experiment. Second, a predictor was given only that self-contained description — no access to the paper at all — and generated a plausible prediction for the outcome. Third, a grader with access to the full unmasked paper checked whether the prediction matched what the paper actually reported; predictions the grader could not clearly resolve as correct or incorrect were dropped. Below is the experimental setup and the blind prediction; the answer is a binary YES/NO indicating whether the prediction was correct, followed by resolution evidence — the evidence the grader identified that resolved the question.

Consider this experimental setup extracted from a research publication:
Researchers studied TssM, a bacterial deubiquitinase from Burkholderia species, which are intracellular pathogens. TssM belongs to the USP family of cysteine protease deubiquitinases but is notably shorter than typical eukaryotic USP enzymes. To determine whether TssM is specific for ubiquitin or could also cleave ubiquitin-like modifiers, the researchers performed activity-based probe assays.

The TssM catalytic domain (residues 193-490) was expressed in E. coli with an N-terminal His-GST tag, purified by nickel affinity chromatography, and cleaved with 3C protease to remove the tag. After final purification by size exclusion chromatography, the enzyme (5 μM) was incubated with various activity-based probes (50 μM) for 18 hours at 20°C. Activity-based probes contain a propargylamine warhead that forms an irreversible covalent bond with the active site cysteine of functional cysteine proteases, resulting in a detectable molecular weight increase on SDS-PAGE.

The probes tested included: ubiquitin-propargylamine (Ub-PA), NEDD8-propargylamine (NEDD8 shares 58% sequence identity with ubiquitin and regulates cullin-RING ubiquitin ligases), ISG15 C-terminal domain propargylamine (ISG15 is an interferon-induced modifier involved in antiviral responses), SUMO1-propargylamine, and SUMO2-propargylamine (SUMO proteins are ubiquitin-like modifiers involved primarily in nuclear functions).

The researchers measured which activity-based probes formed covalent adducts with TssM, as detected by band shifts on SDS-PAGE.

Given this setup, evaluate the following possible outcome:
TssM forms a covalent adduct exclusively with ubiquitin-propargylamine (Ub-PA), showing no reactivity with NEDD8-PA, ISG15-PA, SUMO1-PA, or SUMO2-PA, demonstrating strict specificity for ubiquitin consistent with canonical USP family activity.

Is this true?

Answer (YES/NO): NO